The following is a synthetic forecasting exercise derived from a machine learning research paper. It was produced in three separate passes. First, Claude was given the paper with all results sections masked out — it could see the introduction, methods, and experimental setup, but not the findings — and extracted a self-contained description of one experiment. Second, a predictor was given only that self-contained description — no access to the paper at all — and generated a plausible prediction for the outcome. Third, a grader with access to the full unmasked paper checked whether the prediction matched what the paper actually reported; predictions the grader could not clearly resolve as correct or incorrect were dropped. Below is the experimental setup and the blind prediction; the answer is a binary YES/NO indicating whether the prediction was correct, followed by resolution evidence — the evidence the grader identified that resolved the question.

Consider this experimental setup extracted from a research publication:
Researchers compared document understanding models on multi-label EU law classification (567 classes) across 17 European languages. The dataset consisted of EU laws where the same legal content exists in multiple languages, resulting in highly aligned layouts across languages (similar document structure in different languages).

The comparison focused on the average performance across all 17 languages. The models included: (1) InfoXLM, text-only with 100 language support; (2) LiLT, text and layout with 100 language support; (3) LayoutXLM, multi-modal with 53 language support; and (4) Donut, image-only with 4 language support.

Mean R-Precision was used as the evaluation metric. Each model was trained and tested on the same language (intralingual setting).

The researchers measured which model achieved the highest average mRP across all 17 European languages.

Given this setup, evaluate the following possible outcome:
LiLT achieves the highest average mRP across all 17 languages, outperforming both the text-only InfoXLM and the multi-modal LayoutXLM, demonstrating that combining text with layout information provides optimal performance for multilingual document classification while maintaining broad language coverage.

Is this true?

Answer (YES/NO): NO